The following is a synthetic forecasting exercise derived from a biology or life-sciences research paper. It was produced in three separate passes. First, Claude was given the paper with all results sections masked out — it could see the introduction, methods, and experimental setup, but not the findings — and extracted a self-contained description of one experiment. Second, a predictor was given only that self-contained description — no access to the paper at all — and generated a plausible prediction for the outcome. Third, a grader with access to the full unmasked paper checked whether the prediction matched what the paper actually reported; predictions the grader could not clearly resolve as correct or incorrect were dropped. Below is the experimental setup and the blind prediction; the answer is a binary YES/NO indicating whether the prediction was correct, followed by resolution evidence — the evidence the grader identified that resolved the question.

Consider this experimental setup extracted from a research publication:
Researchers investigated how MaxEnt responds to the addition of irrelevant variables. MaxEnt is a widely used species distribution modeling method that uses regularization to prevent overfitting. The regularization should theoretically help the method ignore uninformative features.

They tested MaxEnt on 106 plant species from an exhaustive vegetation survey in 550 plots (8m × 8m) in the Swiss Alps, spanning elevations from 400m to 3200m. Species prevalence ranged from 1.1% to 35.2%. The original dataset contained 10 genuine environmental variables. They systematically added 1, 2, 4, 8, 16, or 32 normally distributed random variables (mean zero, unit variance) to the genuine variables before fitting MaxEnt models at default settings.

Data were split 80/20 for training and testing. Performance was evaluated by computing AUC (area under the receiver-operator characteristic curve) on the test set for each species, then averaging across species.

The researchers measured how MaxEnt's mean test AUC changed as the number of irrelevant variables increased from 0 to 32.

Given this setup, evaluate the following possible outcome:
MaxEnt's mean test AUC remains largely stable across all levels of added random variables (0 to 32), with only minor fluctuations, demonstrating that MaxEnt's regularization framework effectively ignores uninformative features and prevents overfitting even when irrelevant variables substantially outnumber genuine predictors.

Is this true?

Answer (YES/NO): NO